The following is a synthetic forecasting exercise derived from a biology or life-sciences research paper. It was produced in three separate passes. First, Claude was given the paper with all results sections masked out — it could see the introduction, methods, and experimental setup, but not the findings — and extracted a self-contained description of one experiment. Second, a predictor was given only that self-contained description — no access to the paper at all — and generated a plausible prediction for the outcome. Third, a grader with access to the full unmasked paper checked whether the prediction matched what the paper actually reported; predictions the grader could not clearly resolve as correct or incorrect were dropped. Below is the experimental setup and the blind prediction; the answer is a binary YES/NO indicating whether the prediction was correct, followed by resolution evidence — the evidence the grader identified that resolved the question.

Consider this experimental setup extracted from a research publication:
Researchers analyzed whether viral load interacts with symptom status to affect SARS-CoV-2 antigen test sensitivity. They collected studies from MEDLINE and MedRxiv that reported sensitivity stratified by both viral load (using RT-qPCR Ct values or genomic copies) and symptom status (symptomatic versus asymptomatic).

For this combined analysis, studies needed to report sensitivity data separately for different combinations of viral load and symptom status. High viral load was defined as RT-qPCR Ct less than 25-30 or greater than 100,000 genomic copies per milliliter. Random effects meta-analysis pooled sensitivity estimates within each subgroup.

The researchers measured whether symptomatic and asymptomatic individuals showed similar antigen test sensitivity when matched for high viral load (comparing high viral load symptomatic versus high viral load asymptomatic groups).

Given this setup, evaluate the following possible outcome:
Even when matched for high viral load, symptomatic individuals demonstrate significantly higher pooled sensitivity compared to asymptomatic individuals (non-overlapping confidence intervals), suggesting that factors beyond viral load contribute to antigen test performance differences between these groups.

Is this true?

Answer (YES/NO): NO